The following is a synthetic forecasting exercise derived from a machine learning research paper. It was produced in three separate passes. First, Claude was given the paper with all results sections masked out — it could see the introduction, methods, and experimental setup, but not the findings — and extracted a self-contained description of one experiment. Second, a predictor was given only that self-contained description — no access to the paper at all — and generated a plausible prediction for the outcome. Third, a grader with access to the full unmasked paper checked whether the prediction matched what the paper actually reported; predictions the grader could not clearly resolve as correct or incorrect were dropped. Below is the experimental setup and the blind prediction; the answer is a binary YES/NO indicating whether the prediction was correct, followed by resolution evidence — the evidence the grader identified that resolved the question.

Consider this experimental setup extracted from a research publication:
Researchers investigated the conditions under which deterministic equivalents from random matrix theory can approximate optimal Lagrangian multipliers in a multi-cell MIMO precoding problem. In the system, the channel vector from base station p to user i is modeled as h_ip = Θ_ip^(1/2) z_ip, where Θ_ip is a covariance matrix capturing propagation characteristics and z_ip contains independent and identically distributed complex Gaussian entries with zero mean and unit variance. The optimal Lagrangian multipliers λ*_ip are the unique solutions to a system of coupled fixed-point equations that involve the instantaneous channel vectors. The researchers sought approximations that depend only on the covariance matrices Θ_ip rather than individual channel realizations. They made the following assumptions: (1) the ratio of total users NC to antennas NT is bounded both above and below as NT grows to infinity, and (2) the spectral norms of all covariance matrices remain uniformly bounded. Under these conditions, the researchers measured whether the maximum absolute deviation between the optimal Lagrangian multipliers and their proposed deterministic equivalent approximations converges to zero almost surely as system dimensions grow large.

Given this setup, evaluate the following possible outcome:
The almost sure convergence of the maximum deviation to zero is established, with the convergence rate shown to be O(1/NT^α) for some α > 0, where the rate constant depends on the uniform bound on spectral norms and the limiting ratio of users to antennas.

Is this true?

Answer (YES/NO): NO